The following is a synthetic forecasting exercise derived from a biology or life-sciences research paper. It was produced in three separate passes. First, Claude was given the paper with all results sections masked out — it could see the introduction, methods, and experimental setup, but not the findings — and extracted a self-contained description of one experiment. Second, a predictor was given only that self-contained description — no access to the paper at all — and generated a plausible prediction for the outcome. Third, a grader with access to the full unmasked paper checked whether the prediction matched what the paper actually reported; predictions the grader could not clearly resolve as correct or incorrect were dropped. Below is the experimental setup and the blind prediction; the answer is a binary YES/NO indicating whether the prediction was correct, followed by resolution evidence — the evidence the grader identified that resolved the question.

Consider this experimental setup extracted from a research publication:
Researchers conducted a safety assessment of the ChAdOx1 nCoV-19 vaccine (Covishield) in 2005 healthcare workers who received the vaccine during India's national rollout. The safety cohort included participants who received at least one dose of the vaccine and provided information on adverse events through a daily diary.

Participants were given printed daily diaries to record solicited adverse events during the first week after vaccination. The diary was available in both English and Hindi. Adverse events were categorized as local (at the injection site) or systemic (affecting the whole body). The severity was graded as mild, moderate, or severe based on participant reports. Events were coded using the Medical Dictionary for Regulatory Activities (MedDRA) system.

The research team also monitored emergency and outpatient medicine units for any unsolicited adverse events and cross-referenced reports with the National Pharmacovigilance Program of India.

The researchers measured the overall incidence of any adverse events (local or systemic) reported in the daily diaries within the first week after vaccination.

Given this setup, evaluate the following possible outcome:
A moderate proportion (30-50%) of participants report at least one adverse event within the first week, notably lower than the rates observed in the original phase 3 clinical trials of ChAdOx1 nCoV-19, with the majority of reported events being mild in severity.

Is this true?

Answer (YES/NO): NO